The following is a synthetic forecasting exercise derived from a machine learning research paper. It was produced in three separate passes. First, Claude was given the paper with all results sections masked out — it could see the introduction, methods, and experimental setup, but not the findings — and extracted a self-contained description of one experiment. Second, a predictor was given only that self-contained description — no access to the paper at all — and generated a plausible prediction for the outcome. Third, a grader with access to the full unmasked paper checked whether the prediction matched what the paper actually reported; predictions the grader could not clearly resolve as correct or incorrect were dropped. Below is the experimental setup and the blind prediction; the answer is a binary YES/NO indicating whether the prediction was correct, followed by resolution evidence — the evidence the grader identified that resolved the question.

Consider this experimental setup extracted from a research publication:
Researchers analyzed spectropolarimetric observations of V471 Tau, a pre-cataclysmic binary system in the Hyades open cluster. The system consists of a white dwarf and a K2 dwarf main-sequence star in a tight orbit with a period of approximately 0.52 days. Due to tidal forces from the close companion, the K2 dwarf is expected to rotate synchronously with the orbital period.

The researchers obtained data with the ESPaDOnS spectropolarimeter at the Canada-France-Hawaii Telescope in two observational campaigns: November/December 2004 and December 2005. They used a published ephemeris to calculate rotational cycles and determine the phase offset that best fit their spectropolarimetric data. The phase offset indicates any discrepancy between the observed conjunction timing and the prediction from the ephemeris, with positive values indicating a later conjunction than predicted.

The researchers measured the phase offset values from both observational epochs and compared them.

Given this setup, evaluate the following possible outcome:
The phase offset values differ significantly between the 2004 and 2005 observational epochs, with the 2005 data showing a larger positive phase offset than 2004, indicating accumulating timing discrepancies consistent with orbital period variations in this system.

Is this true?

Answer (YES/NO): NO